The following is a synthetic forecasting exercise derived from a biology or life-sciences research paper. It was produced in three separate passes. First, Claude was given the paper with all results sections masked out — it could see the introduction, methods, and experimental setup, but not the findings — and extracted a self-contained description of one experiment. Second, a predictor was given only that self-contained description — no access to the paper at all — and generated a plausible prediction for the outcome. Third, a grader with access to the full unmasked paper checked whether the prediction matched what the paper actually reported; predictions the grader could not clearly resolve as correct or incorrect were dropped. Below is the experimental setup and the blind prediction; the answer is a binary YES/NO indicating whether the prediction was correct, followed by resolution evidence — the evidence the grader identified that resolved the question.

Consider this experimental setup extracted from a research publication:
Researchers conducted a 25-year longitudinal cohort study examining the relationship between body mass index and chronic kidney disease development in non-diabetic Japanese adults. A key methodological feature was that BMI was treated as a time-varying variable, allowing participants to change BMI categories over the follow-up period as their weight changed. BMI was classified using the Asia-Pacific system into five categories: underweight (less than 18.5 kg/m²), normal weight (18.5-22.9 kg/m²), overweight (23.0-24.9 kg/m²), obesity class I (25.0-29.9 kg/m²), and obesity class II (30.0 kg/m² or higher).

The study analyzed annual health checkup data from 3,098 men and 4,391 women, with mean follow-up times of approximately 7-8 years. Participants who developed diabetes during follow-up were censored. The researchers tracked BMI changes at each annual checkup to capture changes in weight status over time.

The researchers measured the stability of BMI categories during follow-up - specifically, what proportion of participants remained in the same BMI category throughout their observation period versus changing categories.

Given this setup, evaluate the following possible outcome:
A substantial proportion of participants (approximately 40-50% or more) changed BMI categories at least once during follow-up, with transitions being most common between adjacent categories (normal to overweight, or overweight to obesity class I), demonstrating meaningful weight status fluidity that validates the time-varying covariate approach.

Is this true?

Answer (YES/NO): NO